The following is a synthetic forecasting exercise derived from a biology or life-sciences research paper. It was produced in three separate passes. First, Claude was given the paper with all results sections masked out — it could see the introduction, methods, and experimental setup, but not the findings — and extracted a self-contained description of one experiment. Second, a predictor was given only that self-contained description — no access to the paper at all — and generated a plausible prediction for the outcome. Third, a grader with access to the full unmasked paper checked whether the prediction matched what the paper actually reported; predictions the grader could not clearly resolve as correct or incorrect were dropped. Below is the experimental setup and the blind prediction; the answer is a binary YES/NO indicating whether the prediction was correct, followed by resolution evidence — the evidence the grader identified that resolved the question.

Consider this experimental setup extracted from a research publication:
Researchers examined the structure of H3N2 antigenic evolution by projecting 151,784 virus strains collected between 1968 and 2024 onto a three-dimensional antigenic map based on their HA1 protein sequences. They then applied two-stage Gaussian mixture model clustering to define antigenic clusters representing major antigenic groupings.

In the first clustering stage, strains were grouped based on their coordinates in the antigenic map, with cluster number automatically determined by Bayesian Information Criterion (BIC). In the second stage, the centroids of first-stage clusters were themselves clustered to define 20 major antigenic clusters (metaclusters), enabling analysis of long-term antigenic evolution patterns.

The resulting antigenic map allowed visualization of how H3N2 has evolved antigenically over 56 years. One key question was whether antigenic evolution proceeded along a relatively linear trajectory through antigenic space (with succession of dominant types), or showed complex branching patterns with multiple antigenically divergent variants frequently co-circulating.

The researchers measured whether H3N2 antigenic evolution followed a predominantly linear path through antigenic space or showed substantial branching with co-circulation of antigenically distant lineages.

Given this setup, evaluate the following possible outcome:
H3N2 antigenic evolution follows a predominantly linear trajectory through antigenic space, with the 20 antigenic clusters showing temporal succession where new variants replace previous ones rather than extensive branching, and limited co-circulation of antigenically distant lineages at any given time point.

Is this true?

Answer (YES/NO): YES